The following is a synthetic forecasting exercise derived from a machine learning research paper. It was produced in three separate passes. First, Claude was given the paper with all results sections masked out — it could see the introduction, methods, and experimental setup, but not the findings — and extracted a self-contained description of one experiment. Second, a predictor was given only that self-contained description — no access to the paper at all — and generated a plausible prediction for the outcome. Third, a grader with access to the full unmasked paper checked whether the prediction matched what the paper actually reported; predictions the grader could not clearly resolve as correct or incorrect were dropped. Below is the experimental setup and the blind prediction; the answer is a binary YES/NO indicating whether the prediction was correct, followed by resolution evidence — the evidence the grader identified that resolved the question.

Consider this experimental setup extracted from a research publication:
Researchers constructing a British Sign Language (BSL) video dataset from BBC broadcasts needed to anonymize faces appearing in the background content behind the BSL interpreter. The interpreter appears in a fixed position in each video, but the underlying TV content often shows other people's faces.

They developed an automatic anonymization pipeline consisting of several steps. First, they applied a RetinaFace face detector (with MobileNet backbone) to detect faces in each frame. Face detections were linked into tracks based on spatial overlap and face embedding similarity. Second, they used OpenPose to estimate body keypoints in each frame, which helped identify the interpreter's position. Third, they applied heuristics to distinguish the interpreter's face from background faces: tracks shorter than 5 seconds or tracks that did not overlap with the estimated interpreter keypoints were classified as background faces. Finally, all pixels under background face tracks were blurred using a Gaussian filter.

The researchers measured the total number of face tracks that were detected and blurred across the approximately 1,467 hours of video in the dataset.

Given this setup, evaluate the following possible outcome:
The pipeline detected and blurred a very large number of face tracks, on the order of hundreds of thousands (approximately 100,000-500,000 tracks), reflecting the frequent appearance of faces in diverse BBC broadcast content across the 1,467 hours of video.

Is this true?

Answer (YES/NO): YES